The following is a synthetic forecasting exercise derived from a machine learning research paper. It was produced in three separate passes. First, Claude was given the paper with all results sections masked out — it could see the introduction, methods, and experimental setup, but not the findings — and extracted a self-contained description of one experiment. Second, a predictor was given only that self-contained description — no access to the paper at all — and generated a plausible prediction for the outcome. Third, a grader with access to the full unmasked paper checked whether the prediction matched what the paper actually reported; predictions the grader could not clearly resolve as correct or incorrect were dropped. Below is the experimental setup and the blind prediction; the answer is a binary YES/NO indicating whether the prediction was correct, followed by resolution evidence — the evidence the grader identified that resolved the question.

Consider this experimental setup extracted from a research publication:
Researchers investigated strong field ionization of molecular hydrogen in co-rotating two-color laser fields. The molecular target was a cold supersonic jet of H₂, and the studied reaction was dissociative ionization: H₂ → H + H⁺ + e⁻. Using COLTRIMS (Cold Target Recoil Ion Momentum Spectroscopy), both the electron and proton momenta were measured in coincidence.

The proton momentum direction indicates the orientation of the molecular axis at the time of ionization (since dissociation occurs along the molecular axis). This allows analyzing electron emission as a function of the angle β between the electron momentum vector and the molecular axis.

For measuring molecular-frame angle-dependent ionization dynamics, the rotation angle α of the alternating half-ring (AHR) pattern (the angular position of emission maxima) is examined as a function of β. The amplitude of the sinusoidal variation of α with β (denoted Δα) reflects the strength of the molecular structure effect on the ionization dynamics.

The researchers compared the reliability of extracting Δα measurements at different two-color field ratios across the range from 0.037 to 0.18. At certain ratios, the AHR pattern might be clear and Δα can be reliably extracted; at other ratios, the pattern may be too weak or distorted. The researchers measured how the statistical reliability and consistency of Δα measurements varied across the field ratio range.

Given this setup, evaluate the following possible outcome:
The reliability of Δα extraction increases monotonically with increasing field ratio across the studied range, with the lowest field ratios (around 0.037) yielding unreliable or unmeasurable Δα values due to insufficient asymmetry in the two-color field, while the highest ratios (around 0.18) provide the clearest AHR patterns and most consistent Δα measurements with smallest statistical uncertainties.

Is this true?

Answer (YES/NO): NO